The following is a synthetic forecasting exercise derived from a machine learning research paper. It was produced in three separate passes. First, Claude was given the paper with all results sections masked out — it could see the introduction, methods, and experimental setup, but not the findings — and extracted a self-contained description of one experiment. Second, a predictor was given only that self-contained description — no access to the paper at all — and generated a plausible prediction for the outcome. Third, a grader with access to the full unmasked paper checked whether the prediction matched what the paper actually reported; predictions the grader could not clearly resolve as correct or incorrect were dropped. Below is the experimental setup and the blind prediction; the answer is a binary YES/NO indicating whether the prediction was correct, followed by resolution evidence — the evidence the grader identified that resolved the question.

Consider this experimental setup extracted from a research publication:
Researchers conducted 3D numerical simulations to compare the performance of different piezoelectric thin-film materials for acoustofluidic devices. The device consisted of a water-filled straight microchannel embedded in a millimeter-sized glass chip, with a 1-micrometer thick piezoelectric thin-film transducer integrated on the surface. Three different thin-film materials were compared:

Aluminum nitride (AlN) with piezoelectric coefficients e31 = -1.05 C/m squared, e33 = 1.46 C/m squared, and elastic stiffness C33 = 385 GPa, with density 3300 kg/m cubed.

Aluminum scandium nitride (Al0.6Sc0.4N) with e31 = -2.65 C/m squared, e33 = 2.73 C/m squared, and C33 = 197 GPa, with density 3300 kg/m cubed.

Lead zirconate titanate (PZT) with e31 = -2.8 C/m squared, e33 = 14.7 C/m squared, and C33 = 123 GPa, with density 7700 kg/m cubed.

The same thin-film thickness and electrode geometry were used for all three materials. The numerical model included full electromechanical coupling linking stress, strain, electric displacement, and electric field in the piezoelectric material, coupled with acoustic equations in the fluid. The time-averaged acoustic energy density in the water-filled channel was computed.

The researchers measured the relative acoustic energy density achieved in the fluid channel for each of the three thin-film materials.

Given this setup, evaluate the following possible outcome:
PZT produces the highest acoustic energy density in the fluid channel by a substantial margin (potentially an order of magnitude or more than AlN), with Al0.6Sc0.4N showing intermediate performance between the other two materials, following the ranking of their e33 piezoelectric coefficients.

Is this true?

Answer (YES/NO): NO